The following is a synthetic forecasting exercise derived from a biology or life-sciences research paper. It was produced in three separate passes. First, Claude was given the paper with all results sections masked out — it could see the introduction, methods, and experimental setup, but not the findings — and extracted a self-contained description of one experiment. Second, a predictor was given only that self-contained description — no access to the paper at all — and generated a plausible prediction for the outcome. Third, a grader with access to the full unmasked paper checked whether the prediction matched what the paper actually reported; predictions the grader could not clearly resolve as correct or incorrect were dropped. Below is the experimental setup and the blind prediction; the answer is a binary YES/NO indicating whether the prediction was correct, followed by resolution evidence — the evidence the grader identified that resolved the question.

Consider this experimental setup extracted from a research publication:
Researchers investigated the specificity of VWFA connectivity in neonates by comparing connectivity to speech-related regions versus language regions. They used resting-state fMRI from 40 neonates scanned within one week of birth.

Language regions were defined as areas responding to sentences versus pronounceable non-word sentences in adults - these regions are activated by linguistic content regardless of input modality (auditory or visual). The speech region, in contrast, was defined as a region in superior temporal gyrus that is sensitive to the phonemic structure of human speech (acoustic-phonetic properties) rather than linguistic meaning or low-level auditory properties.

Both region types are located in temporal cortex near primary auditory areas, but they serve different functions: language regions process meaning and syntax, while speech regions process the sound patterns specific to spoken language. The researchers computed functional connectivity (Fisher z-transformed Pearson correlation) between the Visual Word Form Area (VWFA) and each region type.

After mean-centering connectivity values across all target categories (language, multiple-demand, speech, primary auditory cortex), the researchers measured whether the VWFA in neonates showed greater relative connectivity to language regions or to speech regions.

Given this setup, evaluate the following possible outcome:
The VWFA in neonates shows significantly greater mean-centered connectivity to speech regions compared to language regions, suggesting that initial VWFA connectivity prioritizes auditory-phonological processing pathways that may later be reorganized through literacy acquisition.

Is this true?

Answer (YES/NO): NO